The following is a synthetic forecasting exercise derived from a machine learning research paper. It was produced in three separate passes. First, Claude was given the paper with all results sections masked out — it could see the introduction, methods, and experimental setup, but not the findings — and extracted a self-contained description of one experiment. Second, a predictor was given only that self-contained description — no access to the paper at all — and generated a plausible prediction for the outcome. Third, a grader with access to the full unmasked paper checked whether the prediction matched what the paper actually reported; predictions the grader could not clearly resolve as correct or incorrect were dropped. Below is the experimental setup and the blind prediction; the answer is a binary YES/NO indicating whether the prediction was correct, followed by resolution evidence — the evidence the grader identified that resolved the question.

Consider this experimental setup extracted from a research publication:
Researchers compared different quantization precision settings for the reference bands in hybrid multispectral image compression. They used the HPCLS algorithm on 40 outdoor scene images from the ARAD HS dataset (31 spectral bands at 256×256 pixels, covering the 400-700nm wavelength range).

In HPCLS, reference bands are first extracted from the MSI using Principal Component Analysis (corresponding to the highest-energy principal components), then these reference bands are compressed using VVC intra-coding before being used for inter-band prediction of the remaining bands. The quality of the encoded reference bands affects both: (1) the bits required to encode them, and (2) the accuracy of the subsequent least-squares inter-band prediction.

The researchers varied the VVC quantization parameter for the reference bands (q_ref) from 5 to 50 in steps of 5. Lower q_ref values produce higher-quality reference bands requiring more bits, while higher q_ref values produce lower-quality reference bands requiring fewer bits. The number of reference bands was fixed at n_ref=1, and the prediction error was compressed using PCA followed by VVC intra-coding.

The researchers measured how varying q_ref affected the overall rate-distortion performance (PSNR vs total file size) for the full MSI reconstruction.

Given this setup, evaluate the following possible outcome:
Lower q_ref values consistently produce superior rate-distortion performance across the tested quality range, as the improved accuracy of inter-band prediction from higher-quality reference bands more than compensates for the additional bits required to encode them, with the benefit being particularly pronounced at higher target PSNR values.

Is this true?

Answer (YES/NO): NO